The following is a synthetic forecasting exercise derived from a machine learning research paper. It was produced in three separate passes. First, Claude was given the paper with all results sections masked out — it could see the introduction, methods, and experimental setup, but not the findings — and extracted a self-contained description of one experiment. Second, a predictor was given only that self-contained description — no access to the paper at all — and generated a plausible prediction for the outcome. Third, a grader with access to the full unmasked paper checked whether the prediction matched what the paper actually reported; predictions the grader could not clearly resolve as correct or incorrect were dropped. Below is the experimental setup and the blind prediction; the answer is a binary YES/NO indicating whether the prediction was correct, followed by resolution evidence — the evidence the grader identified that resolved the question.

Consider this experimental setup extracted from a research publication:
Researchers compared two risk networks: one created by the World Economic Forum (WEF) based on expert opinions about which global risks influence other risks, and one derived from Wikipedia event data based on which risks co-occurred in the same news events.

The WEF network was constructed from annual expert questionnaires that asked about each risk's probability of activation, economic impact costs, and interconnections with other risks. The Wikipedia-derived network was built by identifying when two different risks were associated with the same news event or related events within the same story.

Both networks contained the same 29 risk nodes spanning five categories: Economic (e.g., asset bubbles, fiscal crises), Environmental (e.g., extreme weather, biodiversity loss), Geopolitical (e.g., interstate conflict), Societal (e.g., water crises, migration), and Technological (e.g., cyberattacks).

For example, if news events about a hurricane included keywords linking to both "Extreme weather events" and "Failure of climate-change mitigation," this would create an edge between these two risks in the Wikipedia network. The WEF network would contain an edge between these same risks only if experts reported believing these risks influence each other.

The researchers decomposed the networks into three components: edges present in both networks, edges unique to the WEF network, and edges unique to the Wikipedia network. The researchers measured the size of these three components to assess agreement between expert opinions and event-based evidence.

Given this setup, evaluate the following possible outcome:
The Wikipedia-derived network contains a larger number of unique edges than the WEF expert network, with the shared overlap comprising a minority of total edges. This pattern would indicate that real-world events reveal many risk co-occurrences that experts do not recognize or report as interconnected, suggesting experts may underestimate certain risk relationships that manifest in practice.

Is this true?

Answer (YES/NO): NO